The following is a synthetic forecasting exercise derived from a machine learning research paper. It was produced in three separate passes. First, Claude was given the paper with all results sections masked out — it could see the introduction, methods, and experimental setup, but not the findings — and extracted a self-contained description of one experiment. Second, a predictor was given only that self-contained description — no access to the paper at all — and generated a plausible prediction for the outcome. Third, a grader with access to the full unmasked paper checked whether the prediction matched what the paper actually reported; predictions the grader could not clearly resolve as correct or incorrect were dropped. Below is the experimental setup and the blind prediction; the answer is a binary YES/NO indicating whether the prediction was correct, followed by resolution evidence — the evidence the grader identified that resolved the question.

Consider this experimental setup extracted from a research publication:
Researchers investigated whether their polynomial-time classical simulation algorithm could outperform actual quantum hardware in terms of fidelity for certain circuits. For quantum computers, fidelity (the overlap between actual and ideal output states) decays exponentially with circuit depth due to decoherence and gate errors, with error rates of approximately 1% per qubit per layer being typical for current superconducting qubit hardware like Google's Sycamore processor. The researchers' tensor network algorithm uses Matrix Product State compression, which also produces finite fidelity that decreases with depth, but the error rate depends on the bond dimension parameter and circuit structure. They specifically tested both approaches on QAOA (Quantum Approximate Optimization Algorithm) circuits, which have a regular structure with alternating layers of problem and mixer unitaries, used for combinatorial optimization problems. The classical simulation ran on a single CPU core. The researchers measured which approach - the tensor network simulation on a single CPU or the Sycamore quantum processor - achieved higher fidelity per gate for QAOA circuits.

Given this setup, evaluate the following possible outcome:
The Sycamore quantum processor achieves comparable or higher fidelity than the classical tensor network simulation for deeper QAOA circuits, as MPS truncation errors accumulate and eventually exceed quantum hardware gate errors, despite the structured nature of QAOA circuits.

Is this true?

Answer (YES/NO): NO